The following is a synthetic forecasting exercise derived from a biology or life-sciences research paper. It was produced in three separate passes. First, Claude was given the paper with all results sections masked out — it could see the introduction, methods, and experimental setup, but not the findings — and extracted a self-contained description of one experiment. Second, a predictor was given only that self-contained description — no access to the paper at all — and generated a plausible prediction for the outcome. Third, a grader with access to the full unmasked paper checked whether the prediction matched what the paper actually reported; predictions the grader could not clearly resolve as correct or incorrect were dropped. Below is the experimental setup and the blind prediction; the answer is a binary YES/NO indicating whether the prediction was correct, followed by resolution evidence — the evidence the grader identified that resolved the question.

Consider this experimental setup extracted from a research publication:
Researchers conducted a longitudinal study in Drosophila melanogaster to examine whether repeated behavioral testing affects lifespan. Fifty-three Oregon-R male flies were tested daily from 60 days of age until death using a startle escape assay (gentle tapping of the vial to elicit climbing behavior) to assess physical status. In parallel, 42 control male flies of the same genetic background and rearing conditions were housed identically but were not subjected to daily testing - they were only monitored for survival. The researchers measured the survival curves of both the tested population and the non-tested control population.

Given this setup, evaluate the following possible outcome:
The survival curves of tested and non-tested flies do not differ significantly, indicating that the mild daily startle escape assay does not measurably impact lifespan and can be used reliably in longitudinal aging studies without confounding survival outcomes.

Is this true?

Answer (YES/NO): YES